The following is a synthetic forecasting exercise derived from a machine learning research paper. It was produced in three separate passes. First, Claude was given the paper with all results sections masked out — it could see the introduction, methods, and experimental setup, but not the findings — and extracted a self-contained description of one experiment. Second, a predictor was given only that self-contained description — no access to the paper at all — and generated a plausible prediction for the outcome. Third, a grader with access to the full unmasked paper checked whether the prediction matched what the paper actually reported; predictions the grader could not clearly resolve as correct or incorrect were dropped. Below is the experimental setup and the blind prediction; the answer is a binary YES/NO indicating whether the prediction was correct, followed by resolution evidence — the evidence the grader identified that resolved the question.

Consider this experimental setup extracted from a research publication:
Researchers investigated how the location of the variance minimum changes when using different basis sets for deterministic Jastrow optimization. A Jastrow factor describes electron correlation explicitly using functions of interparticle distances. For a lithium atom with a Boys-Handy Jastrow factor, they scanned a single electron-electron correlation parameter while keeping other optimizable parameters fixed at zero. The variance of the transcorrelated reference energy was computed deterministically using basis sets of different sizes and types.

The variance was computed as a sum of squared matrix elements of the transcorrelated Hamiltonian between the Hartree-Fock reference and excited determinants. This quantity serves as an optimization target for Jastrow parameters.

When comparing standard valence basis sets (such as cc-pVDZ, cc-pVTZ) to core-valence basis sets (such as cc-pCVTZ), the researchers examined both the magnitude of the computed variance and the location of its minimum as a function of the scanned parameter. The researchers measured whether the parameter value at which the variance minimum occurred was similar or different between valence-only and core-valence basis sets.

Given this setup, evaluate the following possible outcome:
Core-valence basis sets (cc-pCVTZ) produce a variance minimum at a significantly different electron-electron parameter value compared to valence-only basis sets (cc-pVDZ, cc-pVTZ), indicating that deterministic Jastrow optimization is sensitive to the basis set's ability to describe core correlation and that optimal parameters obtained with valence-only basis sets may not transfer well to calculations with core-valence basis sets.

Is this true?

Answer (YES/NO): YES